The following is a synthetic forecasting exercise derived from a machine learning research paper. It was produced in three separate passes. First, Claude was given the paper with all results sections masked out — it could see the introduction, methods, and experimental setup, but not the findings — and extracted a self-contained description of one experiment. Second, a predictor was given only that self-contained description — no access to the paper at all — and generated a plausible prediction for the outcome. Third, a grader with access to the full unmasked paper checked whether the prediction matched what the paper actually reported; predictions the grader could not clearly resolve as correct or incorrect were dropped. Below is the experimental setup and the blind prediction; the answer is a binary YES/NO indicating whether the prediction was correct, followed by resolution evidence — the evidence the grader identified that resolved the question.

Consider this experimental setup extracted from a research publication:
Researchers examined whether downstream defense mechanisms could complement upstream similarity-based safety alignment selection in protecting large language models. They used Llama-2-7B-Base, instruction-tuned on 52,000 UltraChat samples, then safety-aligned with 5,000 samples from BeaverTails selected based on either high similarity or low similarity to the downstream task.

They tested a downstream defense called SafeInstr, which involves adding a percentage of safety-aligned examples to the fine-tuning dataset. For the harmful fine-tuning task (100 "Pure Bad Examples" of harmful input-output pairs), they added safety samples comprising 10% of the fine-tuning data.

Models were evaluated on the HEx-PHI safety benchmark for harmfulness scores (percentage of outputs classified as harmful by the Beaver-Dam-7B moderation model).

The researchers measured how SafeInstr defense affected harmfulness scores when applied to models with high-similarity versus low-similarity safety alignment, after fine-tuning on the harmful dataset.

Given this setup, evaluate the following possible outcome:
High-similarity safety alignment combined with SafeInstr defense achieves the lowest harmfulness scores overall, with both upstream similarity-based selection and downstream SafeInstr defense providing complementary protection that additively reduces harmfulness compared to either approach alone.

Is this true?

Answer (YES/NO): NO